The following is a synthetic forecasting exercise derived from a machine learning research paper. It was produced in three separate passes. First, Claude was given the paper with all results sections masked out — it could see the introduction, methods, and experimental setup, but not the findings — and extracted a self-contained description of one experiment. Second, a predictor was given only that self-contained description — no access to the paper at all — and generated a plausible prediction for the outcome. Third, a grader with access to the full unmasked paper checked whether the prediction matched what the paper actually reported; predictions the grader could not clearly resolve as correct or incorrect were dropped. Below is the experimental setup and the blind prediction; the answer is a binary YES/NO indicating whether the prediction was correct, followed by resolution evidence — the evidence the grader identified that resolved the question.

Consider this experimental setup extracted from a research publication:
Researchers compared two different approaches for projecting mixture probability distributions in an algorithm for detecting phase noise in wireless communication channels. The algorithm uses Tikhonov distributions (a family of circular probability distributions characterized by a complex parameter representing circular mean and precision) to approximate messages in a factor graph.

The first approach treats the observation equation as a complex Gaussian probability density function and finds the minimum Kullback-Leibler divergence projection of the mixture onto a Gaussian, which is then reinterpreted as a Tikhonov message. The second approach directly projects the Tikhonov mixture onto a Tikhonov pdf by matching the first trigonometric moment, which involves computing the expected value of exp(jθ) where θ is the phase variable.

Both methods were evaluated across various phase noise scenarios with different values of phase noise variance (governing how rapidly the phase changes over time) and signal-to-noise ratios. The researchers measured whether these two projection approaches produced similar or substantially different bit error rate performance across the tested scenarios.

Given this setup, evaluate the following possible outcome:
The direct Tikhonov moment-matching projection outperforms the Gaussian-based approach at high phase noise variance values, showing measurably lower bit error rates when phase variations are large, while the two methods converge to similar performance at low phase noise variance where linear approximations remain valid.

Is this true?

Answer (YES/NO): NO